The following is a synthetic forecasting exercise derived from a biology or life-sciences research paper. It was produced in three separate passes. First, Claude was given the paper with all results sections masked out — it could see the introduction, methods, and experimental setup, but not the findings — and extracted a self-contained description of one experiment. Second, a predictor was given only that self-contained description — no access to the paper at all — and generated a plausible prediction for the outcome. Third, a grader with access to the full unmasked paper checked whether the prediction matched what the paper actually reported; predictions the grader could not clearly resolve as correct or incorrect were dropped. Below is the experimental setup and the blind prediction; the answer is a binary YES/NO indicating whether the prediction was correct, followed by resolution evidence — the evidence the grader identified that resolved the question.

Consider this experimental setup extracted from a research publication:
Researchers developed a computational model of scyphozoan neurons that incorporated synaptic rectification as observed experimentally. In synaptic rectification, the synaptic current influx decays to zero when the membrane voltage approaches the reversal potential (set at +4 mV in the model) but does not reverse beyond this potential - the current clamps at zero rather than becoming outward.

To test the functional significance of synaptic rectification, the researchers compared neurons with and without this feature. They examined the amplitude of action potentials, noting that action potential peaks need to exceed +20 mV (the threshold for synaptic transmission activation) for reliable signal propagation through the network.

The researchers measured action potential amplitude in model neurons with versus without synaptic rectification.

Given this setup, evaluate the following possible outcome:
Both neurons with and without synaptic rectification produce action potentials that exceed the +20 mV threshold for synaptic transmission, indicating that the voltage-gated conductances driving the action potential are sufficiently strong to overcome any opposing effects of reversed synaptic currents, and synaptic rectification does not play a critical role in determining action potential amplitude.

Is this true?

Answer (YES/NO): NO